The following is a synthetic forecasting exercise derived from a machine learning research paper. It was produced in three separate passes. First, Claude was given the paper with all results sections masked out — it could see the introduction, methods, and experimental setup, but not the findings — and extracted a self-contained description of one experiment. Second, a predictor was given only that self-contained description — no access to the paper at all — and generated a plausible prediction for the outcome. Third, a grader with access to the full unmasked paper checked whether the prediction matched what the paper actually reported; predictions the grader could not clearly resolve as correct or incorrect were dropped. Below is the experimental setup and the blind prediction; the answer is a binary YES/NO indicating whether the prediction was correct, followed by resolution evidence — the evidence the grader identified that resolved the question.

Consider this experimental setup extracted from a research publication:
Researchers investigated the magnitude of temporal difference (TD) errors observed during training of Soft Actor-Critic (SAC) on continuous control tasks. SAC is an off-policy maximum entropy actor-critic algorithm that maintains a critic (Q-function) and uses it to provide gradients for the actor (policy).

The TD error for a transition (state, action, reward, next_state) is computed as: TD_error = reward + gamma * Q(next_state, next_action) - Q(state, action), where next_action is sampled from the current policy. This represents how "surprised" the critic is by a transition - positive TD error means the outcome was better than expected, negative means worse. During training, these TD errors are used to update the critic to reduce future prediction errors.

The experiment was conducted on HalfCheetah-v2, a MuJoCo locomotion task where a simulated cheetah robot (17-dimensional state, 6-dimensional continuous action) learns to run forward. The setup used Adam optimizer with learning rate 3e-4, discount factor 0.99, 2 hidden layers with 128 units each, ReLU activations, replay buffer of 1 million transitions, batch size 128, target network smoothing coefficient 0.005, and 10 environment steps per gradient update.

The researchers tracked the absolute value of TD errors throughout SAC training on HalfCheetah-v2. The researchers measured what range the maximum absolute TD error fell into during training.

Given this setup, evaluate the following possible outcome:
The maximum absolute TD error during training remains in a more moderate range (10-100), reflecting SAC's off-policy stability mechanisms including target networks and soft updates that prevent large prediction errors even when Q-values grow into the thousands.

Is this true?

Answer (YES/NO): NO